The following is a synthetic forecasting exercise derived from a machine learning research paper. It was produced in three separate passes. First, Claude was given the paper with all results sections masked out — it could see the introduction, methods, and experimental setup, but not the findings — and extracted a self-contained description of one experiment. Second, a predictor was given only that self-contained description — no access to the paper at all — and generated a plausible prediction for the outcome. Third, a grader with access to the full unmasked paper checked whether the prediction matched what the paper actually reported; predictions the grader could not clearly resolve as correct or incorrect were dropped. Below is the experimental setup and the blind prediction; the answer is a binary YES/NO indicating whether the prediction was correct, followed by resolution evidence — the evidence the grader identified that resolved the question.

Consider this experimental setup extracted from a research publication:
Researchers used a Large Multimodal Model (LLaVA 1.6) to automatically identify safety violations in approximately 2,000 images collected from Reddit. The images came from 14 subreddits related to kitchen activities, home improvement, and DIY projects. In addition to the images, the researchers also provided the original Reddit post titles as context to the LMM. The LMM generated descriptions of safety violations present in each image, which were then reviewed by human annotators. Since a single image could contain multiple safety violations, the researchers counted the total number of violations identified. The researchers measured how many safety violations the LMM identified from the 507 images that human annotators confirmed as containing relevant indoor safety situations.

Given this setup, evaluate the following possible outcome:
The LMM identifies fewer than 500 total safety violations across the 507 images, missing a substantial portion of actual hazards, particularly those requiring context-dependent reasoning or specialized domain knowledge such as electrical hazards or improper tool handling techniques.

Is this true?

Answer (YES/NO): NO